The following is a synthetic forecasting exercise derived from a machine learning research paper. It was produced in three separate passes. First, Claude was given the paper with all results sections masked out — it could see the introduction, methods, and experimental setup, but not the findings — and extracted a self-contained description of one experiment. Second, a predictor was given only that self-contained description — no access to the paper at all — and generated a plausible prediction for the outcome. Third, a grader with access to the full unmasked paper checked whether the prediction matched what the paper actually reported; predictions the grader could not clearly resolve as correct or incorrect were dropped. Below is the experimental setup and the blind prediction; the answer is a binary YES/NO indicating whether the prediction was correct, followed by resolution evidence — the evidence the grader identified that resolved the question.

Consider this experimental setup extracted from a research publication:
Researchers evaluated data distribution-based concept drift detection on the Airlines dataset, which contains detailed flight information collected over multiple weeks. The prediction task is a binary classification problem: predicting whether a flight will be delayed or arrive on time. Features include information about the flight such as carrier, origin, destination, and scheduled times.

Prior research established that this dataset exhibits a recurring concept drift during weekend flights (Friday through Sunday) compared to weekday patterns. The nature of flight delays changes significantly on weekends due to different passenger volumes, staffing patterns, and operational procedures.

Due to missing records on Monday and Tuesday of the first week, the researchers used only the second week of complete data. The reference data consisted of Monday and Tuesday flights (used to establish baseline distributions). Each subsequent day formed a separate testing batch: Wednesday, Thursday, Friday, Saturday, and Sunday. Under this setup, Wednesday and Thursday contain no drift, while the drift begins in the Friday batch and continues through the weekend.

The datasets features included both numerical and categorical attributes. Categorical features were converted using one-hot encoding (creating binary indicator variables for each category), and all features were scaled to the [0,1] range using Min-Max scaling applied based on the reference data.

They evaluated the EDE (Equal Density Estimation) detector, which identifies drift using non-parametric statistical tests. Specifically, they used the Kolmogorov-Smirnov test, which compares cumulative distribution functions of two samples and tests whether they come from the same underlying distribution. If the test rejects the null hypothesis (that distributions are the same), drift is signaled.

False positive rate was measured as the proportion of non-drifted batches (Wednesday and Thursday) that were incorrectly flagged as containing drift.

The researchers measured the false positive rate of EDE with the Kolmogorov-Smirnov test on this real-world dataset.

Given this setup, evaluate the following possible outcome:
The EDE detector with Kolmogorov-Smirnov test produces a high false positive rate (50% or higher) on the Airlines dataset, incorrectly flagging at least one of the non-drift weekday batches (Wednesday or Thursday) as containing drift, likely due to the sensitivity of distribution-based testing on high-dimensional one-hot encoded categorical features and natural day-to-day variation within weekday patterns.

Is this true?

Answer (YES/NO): YES